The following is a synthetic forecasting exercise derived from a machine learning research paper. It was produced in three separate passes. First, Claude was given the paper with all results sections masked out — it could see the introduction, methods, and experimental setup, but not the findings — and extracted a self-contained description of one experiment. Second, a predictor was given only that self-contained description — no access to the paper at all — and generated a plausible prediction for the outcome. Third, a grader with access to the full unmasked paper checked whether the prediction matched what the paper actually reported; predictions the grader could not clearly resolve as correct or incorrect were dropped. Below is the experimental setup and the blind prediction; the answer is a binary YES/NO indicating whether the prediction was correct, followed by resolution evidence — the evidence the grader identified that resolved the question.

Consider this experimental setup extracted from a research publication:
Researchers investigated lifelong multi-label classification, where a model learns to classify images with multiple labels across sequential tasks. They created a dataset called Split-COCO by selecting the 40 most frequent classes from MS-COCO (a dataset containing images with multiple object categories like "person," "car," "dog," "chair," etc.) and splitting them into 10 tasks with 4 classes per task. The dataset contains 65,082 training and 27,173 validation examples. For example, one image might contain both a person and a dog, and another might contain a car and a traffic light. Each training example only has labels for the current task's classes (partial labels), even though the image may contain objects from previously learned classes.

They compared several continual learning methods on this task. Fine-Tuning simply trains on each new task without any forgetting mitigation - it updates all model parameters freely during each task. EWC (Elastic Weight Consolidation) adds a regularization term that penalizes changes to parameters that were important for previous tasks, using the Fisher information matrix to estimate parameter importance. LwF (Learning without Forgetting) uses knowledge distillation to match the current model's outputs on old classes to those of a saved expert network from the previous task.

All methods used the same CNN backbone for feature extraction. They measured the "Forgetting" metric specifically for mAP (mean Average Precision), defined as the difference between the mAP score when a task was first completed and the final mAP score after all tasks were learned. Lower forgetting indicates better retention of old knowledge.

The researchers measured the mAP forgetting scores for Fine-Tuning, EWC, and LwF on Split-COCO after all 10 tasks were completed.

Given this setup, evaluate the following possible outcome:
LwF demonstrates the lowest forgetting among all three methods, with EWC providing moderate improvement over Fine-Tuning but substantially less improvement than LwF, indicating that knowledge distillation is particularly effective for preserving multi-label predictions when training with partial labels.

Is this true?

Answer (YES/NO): YES